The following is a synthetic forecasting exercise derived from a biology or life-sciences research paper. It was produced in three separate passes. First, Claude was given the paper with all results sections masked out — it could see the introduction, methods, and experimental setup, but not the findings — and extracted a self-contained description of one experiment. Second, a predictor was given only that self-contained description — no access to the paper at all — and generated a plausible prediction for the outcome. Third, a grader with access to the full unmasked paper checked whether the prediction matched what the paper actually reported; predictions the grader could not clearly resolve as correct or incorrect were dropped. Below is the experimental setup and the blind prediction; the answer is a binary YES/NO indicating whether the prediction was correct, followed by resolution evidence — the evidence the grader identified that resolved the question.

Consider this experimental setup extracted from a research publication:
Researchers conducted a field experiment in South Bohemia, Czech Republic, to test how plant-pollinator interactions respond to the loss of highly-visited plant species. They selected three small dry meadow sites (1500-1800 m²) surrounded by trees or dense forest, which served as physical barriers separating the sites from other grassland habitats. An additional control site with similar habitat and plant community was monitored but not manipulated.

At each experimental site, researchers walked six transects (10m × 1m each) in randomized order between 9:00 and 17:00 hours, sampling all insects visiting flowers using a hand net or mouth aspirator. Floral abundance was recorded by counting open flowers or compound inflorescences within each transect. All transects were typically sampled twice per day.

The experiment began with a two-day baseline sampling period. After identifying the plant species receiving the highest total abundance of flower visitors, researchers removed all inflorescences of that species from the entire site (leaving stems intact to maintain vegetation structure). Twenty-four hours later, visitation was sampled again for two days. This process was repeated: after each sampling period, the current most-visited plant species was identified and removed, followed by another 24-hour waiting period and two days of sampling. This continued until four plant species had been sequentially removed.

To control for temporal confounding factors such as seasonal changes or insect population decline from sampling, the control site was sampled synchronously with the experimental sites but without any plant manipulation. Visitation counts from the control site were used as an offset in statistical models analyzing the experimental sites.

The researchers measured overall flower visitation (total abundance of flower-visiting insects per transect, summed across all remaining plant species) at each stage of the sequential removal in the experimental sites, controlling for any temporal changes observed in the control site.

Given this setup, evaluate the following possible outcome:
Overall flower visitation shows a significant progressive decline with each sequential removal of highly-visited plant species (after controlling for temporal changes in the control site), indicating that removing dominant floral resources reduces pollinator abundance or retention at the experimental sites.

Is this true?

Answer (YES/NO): YES